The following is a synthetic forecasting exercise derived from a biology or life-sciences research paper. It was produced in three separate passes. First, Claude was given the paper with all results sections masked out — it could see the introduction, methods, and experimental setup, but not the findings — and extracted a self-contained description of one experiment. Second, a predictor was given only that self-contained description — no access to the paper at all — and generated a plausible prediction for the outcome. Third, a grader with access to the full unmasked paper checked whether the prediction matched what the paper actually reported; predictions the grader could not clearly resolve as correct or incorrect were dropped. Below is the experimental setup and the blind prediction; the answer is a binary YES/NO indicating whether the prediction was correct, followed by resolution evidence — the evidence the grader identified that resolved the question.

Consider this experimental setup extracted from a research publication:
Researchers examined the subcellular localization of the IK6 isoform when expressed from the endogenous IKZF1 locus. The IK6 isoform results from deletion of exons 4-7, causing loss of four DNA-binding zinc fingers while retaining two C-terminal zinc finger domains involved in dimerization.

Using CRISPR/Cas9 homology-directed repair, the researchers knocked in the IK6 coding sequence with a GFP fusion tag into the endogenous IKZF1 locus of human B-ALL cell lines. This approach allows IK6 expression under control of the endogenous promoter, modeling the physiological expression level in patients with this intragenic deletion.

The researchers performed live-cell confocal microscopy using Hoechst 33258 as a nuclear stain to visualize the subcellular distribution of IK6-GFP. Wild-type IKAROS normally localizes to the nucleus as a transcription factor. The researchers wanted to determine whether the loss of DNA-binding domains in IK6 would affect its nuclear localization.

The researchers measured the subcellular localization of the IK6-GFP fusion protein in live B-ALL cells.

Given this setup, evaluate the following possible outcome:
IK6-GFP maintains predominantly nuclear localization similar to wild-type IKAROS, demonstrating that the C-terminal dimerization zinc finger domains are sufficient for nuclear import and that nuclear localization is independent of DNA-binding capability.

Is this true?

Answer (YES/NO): NO